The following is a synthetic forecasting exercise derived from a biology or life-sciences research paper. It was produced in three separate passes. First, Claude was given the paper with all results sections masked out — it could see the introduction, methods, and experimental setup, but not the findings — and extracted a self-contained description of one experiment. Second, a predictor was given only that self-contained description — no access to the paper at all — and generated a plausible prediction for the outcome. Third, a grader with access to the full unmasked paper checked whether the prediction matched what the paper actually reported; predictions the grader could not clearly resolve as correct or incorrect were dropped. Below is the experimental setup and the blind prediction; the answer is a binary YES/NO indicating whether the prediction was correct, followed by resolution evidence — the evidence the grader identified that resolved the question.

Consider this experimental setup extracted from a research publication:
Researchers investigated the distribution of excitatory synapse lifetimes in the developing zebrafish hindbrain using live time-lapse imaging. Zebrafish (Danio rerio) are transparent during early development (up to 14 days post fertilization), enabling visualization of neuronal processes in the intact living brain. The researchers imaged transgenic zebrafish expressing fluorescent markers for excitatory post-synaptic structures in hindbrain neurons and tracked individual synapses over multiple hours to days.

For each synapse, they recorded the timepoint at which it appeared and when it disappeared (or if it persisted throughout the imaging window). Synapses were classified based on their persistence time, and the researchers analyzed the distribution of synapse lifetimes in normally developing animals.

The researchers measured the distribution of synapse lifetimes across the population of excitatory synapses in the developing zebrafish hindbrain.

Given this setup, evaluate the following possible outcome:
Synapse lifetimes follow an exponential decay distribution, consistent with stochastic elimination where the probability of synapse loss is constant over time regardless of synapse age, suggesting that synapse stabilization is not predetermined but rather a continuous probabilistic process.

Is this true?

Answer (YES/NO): NO